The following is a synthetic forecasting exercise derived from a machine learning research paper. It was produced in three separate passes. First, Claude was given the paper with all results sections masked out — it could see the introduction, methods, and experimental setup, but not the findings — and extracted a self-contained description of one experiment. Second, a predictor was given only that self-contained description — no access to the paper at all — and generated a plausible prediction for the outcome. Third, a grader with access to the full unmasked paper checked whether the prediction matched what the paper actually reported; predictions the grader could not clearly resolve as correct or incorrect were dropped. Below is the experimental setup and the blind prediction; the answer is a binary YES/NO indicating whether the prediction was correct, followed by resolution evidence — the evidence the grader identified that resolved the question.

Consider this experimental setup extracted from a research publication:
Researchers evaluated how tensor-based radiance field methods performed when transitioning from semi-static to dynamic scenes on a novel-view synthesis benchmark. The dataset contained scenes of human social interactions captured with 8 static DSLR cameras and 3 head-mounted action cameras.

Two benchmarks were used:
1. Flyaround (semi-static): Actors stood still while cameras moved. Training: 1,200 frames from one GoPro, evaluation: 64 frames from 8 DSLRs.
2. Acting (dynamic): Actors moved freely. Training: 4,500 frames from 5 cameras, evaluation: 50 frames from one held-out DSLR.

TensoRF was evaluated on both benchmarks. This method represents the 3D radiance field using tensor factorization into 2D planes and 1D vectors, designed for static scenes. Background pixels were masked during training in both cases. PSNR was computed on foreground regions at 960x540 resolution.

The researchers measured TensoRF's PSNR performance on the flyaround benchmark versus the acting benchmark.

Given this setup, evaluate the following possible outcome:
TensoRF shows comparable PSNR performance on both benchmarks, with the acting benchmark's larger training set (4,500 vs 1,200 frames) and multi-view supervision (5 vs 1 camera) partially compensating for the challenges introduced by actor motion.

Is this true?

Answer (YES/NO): NO